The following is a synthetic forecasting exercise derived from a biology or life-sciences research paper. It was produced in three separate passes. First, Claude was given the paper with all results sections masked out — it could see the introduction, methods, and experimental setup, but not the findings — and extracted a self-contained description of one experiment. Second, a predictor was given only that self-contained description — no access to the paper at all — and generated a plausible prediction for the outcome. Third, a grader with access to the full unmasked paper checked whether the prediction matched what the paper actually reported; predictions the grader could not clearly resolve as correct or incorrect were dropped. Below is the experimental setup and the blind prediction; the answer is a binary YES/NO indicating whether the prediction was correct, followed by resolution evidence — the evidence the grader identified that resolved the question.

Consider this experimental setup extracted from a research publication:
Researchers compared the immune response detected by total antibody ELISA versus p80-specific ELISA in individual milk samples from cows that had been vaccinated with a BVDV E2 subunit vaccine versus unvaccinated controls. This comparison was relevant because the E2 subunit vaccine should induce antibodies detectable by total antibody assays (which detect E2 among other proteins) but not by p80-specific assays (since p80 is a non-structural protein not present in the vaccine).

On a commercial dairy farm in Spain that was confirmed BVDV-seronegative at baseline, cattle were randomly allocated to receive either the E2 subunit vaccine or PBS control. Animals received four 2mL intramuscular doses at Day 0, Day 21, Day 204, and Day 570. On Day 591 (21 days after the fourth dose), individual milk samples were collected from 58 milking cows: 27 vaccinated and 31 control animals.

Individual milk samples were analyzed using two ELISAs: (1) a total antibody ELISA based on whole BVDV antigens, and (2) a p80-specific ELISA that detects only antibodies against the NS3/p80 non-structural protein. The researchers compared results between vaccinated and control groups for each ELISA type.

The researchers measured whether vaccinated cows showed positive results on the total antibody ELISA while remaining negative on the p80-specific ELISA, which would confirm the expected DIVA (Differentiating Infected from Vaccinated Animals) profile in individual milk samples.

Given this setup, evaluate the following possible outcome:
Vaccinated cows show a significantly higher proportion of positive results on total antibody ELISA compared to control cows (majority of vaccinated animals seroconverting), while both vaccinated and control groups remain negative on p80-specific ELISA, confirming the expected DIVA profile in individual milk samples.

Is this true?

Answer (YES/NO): YES